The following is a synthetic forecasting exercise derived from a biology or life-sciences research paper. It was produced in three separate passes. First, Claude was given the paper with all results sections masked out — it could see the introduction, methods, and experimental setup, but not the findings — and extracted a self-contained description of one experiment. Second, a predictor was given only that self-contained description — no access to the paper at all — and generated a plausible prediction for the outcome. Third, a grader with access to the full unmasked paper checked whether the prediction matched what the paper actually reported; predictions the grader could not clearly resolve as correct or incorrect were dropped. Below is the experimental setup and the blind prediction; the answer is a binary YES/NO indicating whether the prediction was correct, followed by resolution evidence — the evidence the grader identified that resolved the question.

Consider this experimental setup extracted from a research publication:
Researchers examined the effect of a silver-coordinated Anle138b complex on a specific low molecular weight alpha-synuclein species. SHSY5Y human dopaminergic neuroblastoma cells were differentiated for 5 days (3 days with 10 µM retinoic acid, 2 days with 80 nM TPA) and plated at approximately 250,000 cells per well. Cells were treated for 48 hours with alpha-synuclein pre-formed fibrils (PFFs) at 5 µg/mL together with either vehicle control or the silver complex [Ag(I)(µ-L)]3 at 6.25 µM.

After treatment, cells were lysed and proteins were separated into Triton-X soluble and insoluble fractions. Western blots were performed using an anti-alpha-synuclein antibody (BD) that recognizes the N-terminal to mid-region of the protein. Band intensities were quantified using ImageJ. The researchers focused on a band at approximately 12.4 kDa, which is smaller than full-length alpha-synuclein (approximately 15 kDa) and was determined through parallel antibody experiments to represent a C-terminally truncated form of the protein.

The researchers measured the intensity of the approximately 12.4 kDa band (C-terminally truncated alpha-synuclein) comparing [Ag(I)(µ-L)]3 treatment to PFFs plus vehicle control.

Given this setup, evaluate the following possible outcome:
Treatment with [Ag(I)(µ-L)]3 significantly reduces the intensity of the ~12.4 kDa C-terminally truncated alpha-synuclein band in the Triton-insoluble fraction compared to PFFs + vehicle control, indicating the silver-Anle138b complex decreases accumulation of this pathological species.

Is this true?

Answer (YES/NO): NO